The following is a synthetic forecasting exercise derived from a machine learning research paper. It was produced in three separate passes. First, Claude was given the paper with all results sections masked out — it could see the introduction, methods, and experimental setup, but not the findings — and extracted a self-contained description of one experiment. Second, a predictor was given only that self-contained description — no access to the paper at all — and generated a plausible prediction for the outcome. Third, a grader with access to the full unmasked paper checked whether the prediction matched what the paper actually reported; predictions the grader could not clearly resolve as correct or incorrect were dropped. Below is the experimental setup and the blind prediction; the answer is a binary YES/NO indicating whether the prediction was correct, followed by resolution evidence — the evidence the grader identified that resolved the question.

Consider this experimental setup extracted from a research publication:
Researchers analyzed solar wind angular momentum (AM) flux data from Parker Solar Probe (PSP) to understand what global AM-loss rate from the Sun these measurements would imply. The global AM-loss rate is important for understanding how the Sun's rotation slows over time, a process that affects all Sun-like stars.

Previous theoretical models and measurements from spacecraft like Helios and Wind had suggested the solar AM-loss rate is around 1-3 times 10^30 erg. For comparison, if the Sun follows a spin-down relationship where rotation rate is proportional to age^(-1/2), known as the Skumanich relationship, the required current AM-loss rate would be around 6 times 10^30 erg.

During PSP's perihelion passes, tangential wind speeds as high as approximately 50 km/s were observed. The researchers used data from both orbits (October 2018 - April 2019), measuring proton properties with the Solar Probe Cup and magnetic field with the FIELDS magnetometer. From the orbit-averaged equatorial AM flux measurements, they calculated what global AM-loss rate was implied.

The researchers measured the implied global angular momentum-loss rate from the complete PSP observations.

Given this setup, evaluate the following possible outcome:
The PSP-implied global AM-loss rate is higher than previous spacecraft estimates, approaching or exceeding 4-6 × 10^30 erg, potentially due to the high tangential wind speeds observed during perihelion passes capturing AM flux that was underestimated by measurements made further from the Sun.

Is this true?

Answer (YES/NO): NO